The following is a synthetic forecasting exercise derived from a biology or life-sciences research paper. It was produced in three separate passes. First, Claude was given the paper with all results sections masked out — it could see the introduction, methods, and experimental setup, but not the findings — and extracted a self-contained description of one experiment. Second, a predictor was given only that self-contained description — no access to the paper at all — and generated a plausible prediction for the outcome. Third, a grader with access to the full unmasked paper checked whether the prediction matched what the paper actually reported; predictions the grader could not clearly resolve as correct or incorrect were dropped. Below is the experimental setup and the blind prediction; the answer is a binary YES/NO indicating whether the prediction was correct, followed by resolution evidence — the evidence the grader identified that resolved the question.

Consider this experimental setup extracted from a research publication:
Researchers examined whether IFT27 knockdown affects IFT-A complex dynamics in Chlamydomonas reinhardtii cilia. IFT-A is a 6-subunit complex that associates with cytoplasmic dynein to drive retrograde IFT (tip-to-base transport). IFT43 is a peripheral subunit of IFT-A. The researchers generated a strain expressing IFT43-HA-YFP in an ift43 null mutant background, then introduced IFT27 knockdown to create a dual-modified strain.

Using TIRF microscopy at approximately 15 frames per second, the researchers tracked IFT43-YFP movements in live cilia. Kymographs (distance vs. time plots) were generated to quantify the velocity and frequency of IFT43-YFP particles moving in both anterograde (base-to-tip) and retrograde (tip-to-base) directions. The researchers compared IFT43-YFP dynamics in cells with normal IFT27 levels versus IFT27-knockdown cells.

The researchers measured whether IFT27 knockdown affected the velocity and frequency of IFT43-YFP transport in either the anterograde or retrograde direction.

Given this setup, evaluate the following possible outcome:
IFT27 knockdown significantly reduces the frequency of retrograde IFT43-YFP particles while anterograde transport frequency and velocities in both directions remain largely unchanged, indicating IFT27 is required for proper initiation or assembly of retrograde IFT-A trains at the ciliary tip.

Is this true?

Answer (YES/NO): NO